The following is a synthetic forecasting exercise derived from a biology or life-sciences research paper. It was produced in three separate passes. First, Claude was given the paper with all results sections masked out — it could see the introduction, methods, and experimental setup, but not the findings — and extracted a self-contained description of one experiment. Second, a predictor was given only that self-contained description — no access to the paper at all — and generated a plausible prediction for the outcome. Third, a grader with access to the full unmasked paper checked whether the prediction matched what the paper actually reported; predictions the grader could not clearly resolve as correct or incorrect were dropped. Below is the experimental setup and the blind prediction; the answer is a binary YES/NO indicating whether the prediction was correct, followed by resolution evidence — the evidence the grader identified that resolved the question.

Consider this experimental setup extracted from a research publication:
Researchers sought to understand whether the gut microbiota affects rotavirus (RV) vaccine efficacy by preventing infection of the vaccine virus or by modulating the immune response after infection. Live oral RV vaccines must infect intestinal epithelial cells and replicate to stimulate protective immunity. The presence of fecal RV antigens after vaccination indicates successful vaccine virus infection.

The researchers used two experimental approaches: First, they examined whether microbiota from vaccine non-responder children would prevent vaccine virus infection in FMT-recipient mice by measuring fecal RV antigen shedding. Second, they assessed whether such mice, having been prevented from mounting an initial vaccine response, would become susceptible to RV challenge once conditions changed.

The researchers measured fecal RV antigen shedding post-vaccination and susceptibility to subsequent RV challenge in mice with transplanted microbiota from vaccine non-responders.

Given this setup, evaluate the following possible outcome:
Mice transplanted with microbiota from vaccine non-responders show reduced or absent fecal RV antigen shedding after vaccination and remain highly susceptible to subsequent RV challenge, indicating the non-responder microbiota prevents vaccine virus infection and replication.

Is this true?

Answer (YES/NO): NO